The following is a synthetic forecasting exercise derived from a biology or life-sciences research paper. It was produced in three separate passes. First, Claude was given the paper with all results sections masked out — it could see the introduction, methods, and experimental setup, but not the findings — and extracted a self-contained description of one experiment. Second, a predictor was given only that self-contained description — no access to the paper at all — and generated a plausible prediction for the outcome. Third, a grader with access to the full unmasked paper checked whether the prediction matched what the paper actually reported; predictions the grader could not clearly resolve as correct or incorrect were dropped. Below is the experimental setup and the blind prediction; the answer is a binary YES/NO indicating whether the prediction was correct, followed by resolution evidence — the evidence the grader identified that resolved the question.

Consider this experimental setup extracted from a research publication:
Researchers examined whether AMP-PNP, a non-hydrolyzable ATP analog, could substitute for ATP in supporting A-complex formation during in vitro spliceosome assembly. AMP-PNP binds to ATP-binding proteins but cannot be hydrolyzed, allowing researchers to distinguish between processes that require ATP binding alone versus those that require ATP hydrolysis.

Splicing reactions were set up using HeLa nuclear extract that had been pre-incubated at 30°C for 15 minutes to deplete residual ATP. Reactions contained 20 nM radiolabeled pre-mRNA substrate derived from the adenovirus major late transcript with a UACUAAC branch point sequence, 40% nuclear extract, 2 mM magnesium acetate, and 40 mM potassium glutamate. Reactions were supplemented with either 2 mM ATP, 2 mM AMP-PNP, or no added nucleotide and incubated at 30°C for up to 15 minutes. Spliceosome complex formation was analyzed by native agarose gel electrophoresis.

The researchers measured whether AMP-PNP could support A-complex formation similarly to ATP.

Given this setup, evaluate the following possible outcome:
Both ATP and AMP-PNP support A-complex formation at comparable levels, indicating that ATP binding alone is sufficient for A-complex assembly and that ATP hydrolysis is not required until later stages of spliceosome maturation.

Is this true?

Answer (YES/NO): NO